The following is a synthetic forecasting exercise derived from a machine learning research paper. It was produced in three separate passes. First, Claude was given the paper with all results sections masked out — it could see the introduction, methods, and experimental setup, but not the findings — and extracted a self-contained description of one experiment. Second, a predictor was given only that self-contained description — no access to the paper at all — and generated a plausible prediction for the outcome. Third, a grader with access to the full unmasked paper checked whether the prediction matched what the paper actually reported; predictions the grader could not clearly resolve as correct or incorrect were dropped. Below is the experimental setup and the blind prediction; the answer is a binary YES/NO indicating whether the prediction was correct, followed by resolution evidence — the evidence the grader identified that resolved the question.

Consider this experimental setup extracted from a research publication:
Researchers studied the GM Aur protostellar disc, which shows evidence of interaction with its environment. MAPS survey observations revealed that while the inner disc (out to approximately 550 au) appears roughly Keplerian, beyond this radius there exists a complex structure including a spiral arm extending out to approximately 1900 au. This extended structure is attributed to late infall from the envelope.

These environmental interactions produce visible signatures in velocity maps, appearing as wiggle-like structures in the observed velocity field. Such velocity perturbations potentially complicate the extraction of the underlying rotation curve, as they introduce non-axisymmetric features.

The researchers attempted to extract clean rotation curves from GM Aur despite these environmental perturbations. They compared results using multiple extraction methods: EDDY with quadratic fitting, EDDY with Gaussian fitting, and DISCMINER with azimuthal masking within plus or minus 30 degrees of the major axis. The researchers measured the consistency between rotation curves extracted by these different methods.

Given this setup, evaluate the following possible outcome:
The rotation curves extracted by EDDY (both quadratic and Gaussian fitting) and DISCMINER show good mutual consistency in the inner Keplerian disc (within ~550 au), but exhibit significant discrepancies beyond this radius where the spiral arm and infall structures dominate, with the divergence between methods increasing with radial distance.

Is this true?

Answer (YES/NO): NO